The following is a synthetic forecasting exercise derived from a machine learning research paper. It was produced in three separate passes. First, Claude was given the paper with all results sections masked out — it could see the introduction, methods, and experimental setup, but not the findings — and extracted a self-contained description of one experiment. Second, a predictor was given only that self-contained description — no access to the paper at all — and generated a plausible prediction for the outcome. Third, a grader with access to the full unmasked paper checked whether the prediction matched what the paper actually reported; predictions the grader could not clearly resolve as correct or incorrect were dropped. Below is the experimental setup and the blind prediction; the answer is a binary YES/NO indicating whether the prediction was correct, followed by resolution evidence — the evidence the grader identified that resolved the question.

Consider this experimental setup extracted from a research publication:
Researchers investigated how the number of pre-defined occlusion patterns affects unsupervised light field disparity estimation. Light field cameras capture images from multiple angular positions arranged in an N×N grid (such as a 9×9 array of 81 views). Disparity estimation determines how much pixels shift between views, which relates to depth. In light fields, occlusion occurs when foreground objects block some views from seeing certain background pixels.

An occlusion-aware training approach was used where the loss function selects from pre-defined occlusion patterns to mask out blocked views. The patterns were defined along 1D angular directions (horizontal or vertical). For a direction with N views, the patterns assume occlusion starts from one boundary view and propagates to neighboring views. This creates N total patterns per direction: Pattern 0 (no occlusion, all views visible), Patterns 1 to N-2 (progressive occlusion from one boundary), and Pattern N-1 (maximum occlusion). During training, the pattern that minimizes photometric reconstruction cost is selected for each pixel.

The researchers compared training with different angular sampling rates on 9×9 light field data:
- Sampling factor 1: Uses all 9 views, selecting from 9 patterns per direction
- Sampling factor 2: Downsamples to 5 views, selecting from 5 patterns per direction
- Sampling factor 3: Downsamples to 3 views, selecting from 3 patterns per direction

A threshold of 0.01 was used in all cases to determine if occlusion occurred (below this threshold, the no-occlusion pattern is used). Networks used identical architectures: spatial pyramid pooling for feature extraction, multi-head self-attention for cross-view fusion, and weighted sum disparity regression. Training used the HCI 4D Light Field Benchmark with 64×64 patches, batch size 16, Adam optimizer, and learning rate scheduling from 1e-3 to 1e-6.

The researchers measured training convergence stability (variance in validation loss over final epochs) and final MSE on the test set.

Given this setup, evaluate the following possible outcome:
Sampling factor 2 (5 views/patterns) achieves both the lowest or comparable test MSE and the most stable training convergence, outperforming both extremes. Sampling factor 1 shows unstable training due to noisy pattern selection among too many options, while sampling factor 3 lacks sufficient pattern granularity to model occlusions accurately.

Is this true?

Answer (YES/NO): NO